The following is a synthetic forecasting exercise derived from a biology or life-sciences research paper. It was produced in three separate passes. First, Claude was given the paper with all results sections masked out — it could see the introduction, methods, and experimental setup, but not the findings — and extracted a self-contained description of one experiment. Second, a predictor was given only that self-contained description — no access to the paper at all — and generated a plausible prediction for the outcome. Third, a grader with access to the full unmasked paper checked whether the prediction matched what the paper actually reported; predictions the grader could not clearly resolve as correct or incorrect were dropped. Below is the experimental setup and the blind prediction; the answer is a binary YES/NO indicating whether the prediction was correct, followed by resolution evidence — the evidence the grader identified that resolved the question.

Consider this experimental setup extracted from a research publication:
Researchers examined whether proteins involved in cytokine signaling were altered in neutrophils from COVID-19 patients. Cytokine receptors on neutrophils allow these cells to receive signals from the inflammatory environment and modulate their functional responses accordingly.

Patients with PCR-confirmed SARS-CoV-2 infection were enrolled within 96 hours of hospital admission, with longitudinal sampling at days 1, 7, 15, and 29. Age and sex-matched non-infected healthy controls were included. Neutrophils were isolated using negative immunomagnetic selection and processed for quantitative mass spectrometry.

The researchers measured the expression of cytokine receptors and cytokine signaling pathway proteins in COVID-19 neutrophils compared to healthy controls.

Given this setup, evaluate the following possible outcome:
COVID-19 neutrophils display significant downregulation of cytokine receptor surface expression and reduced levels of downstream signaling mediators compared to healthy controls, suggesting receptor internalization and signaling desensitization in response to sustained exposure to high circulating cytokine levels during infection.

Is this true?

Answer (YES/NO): NO